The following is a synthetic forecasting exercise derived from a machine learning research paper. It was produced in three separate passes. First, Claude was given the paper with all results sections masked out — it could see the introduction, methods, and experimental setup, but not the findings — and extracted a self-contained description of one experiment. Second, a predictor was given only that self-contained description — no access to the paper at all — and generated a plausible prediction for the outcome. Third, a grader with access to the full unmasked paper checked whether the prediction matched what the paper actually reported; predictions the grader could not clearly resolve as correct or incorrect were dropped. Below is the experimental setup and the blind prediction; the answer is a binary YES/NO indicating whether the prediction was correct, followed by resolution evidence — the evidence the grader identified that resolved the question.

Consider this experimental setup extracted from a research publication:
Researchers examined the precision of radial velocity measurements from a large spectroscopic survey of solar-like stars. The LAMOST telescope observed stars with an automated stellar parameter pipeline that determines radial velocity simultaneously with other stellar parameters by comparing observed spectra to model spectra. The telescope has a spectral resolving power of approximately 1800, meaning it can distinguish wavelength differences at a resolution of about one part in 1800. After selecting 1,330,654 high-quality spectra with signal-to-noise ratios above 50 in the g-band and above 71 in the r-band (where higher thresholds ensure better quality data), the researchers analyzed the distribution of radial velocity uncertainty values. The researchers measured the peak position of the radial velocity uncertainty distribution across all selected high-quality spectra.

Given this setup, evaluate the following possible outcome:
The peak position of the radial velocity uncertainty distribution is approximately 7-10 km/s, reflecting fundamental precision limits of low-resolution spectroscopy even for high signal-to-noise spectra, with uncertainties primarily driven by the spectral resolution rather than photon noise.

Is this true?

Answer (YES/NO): NO